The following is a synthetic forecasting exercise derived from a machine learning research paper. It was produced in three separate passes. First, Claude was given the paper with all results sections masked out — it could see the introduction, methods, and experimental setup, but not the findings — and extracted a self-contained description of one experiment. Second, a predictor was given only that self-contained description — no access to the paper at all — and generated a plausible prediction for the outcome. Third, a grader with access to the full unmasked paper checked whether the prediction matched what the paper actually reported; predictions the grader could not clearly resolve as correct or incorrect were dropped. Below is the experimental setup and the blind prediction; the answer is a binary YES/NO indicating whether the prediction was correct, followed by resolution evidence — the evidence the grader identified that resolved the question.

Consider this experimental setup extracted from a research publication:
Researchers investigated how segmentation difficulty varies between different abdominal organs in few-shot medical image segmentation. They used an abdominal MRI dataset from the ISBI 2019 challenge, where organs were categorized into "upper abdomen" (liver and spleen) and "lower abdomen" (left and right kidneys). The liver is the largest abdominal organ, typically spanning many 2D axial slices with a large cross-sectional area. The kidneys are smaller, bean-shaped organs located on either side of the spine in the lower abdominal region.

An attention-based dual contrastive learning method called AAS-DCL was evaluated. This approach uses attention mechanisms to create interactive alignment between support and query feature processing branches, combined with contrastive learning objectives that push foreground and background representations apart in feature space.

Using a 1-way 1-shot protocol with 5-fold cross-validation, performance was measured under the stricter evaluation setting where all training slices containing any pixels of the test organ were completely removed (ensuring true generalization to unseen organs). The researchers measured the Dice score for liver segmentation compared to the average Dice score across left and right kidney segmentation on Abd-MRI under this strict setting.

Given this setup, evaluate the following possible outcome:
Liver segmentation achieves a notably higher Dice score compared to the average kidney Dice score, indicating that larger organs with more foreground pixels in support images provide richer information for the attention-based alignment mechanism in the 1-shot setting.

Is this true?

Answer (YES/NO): NO